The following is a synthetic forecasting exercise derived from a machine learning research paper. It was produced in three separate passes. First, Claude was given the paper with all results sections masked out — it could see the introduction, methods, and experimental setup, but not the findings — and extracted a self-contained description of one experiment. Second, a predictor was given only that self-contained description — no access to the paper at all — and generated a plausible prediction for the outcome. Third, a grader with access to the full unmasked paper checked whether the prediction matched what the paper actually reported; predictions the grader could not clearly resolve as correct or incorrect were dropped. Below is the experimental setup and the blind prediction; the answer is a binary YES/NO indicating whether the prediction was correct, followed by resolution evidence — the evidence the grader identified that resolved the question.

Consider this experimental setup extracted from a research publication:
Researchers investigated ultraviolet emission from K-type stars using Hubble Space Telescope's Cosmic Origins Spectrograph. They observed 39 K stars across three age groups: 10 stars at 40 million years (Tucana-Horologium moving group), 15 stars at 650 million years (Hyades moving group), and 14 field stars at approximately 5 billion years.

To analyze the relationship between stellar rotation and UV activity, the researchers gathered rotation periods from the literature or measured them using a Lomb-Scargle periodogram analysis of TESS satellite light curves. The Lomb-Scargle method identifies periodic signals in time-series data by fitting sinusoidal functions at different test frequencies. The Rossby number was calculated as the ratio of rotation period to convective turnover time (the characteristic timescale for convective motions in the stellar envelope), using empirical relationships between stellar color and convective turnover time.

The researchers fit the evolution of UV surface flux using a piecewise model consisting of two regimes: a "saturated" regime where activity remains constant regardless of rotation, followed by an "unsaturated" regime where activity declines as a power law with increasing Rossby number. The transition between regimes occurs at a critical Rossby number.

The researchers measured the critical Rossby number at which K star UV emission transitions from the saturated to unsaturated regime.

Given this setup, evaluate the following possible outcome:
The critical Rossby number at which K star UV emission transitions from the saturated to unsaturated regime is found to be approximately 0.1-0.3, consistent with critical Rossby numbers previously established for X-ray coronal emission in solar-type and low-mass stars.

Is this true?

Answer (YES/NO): YES